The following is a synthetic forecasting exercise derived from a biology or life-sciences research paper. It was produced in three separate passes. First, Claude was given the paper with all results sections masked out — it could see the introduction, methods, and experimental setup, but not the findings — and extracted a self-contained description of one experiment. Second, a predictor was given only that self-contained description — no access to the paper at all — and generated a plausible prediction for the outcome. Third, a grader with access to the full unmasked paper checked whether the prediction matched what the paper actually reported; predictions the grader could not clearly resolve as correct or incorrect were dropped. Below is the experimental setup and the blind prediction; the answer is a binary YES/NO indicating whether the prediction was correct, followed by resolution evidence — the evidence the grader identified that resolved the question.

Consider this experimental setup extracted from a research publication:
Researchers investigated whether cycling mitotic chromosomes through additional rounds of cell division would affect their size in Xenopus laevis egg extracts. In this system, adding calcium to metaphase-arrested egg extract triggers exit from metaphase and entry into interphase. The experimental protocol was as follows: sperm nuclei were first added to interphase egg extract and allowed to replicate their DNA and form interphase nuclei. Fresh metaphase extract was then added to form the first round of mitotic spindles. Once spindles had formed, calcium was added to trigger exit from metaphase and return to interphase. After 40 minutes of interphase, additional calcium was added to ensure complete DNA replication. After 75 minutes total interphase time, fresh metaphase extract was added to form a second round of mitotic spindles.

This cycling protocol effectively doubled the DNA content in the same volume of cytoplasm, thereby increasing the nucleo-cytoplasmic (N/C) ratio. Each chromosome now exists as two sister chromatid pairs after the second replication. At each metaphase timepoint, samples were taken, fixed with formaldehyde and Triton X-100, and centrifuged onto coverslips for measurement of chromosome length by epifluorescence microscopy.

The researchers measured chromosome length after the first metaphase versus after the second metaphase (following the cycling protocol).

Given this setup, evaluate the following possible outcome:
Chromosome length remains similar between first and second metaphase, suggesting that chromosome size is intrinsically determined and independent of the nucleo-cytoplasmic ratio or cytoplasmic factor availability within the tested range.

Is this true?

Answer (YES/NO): NO